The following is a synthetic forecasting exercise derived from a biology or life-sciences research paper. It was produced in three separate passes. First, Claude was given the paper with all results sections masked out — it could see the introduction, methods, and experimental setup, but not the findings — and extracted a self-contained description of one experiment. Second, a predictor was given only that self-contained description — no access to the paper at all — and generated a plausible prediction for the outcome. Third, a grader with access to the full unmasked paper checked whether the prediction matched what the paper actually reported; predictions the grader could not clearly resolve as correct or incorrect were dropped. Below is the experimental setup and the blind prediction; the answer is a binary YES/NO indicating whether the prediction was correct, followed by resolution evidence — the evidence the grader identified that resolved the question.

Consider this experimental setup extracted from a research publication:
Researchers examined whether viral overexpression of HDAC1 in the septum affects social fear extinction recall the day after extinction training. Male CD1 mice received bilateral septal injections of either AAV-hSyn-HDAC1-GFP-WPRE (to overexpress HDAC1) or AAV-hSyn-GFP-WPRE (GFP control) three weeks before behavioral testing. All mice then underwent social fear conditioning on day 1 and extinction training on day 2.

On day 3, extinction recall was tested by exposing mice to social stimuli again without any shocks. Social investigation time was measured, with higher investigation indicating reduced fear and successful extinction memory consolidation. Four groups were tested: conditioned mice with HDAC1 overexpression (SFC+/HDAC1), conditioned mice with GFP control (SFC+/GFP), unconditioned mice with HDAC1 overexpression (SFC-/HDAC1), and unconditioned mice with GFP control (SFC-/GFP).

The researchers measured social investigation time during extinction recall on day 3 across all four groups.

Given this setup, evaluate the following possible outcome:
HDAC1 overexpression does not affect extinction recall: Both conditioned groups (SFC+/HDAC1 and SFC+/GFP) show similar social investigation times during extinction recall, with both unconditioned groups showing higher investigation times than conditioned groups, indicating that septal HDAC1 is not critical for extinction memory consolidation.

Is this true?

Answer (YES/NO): NO